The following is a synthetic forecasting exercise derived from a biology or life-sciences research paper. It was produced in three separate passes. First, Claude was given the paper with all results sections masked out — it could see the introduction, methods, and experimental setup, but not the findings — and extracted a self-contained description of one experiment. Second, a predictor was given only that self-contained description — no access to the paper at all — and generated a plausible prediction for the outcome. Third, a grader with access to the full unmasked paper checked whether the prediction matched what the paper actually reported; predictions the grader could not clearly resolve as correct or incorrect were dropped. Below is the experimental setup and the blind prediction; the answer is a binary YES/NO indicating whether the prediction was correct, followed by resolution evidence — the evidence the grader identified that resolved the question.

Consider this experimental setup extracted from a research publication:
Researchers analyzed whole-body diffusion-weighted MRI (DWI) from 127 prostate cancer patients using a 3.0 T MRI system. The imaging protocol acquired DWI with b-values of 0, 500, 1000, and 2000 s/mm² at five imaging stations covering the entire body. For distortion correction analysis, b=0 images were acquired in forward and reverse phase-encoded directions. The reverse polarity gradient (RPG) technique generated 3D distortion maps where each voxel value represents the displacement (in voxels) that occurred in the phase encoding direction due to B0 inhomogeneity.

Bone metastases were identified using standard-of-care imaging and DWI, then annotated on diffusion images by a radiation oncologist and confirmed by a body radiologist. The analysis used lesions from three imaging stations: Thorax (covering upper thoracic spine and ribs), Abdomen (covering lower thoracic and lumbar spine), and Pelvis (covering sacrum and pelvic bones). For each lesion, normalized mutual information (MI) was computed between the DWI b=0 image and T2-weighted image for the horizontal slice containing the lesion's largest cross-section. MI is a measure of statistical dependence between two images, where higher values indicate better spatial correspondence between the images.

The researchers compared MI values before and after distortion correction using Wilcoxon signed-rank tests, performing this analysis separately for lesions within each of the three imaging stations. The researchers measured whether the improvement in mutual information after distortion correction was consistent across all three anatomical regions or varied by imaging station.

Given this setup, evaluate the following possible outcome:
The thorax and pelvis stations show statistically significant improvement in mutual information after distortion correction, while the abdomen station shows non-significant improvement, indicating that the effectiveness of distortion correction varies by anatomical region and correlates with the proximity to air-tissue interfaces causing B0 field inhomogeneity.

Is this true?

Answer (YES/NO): NO